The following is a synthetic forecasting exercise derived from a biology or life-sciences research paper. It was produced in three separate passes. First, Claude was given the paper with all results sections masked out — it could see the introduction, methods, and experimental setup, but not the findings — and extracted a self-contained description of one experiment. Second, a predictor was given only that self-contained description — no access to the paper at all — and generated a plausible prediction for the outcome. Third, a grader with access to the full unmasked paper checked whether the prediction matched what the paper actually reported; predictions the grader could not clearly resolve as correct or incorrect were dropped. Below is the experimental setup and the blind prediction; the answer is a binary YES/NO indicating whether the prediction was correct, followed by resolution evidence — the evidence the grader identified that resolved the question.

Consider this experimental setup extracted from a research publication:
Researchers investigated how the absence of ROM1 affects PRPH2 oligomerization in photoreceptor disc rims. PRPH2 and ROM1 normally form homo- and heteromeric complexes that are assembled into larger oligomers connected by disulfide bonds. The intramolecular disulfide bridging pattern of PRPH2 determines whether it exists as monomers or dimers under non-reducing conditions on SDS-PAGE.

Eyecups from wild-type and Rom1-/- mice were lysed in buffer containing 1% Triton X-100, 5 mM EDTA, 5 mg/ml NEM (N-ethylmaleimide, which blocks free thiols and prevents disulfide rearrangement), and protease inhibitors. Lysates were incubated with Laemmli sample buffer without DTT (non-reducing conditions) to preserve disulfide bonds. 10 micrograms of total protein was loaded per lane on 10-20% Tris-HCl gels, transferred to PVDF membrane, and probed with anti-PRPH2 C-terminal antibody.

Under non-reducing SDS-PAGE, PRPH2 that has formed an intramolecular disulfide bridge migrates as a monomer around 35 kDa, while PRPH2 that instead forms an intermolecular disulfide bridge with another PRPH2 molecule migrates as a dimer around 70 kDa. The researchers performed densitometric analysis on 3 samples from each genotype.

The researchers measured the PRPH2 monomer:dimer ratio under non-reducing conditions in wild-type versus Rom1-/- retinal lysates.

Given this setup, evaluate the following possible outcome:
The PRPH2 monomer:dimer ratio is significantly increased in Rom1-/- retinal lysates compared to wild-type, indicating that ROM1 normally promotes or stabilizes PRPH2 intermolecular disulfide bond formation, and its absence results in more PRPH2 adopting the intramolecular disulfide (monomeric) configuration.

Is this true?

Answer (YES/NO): YES